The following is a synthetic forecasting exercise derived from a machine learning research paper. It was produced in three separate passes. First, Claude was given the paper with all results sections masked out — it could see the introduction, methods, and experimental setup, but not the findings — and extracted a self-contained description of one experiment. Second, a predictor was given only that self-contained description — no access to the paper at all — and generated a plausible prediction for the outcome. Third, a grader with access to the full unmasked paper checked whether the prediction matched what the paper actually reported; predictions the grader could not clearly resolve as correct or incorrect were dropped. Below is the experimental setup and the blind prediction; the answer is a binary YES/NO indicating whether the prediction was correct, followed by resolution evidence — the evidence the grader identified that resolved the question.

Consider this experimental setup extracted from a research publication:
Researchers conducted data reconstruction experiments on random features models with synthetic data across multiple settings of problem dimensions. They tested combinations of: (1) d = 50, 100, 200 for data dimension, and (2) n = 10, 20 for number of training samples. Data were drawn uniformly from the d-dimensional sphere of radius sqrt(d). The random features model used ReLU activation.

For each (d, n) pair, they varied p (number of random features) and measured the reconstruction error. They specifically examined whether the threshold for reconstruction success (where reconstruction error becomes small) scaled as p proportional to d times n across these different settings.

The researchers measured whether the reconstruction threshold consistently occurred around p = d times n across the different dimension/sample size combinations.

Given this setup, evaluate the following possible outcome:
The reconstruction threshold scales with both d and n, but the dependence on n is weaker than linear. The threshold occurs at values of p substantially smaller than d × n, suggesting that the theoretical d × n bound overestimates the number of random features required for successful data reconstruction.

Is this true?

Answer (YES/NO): NO